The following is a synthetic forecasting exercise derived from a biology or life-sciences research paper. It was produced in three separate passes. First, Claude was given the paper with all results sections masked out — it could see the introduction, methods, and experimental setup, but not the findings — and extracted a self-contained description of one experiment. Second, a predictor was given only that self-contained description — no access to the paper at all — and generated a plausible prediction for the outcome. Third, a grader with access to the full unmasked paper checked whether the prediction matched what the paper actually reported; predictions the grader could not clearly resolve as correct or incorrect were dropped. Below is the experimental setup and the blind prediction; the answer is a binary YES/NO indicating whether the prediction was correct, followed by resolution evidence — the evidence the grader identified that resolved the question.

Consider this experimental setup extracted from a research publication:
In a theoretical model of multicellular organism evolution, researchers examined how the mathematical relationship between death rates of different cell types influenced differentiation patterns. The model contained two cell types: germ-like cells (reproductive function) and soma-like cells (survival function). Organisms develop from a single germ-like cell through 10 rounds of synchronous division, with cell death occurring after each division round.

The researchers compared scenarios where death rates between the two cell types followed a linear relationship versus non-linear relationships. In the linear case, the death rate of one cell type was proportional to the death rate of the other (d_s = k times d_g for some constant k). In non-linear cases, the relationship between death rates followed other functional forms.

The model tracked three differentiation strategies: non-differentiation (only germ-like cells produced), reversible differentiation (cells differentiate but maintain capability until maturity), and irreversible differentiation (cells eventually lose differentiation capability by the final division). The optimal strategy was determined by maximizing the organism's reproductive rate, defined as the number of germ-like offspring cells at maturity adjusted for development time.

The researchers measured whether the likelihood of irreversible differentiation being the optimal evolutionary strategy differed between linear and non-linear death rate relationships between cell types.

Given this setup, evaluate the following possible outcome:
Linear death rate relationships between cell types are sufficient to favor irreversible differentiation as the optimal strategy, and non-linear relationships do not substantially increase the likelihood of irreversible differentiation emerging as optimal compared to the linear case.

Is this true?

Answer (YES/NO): YES